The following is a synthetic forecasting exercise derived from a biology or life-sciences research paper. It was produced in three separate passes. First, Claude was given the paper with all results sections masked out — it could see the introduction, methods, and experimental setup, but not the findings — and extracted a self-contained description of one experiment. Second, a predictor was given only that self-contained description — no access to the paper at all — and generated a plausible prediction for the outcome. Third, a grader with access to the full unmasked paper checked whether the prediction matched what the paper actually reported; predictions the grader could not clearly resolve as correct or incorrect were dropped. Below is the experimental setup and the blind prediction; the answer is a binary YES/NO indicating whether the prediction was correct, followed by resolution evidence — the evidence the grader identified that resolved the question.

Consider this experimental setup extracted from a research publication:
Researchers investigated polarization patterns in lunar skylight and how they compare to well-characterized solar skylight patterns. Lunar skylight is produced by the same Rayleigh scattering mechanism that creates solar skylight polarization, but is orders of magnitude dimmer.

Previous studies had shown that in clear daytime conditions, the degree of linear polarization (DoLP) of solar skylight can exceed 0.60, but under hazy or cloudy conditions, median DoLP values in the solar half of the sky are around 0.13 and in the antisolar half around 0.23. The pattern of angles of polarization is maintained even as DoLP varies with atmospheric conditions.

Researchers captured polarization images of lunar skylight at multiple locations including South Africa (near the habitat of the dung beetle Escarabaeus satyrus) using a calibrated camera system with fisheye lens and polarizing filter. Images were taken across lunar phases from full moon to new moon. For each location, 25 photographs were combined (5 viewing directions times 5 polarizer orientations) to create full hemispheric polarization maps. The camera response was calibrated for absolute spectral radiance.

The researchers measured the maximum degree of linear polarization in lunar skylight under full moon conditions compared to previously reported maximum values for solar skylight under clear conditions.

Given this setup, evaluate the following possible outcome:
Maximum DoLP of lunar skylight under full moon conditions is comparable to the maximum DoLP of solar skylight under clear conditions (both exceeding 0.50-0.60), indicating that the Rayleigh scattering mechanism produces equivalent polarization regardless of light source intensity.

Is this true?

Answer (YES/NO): YES